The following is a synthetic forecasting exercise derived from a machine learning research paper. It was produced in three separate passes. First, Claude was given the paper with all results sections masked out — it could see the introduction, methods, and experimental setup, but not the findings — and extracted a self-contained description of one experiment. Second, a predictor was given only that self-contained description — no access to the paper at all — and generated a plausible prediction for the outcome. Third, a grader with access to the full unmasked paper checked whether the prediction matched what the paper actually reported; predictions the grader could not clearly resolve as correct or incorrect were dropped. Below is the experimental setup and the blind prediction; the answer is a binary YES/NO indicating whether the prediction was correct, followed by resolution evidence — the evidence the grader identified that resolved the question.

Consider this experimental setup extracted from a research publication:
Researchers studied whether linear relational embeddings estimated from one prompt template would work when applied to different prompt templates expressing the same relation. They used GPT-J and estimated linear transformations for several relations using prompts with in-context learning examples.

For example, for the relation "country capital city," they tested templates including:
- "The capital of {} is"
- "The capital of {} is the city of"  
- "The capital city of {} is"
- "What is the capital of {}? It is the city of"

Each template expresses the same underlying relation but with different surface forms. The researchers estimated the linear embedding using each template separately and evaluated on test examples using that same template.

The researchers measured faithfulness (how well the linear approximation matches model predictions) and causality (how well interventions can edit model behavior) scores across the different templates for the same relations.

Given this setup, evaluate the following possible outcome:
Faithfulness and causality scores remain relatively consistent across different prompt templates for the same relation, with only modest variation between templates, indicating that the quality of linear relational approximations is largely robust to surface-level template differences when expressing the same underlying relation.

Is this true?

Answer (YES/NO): YES